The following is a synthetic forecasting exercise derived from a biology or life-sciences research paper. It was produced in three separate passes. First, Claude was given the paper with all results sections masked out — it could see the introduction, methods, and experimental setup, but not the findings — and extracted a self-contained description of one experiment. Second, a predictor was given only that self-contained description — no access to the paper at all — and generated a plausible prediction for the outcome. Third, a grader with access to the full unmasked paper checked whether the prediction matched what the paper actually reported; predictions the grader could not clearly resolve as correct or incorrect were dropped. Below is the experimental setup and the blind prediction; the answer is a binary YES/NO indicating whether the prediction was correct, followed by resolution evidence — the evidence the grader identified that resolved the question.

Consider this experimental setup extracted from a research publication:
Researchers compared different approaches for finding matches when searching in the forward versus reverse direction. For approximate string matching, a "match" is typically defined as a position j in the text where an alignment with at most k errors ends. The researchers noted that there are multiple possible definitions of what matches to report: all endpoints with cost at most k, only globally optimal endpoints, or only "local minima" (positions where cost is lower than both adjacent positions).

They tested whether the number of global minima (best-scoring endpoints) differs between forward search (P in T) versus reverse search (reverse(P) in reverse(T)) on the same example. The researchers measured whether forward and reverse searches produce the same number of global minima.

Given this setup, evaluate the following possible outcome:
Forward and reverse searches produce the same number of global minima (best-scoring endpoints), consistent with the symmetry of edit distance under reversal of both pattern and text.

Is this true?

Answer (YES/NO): NO